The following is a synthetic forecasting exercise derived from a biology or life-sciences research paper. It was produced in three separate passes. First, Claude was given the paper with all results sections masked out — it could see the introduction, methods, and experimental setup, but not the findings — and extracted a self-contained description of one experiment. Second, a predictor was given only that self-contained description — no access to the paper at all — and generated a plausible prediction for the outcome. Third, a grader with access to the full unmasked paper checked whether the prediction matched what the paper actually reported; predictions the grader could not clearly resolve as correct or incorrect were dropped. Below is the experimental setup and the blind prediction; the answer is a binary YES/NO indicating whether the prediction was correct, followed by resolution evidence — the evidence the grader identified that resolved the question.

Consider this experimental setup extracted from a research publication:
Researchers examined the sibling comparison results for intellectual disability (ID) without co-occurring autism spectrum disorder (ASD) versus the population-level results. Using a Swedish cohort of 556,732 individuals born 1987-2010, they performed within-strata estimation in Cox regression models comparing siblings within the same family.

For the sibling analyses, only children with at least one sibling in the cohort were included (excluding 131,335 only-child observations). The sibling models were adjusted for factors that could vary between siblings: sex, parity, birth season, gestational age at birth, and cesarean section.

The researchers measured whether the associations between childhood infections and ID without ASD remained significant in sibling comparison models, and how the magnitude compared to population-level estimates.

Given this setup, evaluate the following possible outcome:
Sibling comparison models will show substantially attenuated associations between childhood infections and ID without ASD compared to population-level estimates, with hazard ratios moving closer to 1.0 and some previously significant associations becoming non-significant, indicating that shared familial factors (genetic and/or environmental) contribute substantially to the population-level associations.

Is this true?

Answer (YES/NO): NO